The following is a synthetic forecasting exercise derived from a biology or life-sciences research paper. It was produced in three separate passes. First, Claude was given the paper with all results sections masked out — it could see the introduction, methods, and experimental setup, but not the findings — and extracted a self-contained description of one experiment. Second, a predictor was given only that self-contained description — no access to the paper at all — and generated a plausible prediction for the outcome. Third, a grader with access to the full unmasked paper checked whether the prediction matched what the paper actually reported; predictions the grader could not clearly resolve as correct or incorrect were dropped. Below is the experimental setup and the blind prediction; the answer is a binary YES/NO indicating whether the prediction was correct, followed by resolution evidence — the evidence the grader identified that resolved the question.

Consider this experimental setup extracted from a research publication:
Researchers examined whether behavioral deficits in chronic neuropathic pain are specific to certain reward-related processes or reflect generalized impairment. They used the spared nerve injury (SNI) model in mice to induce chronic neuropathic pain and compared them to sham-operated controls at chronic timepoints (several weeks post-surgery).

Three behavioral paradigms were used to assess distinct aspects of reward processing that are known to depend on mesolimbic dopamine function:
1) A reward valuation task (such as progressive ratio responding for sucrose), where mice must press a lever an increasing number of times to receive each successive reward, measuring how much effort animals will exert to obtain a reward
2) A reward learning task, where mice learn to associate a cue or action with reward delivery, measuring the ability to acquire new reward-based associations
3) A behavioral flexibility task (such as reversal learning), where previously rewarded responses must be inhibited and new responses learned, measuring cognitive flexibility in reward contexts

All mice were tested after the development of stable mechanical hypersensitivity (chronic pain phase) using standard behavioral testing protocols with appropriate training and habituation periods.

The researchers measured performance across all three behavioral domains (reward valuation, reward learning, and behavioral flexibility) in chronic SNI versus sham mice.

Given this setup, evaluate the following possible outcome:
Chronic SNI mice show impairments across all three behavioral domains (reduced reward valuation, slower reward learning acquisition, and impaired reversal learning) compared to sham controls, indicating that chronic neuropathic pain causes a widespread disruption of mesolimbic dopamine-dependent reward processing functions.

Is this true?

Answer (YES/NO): NO